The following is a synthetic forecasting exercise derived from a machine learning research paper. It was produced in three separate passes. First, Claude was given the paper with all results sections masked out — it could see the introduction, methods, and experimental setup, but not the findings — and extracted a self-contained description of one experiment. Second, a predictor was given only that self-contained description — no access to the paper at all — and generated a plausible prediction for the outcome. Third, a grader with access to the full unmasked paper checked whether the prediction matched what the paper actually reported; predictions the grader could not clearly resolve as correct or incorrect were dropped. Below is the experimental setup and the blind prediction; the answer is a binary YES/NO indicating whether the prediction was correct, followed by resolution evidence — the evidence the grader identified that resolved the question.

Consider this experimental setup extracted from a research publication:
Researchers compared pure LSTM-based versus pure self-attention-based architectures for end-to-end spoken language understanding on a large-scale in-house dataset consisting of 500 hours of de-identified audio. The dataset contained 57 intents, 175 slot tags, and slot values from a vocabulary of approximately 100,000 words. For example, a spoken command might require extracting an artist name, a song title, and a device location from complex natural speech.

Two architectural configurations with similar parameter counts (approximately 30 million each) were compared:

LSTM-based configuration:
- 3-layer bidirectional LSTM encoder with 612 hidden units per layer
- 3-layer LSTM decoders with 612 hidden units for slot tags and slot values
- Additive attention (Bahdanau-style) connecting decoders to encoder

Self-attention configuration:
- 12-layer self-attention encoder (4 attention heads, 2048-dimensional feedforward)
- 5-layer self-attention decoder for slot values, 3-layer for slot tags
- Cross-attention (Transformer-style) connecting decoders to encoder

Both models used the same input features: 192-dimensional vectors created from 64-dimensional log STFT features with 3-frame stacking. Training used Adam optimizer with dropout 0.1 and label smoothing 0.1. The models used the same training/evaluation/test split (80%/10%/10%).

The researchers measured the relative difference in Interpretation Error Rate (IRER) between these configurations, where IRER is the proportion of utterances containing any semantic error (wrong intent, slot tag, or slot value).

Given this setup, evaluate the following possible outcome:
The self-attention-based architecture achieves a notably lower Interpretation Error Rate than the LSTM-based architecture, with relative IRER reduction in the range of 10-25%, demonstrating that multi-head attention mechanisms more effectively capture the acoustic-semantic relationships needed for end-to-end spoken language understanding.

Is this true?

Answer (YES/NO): YES